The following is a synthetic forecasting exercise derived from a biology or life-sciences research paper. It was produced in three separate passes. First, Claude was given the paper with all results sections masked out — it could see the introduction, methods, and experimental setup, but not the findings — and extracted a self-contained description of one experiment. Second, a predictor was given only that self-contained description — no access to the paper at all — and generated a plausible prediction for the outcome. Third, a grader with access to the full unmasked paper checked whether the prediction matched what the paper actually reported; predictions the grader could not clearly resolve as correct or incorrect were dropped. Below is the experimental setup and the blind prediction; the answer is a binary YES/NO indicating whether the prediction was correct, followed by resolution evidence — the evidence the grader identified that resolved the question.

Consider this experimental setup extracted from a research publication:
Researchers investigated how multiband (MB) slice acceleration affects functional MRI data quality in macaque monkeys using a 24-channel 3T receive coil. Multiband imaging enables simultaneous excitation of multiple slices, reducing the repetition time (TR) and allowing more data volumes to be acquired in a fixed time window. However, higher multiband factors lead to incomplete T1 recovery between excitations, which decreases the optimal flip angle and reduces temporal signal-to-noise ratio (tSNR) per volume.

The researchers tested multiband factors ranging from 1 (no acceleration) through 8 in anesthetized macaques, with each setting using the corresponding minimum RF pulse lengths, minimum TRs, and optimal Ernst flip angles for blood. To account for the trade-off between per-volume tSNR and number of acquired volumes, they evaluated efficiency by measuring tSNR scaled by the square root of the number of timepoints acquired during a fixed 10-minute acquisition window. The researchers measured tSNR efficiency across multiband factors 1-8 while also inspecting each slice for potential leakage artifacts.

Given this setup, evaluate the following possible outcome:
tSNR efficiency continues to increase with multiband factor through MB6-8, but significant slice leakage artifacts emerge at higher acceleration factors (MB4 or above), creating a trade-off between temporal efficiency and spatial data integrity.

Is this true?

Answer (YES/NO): NO